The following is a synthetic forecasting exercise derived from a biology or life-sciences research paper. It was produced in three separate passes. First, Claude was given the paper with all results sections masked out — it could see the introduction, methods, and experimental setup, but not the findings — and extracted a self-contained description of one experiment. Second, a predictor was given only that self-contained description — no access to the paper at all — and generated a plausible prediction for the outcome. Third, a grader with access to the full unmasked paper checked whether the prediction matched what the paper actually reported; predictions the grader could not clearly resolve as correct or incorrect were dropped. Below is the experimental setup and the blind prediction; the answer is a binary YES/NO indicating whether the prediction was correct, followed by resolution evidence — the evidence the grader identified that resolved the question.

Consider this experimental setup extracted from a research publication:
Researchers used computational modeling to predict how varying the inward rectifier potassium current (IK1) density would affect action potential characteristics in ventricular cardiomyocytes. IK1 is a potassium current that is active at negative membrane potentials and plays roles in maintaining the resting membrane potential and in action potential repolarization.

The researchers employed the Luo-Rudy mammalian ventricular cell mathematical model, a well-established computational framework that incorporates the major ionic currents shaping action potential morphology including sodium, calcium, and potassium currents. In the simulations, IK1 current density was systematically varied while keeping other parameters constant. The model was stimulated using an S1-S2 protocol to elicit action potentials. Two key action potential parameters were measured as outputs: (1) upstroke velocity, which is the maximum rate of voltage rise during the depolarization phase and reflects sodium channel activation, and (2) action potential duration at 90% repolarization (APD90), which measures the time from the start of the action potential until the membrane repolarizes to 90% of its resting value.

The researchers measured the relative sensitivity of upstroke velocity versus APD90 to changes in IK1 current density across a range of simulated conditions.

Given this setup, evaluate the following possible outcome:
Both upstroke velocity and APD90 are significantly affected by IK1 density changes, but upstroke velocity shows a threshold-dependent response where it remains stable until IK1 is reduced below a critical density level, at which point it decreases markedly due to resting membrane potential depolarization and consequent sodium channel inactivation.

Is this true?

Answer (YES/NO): NO